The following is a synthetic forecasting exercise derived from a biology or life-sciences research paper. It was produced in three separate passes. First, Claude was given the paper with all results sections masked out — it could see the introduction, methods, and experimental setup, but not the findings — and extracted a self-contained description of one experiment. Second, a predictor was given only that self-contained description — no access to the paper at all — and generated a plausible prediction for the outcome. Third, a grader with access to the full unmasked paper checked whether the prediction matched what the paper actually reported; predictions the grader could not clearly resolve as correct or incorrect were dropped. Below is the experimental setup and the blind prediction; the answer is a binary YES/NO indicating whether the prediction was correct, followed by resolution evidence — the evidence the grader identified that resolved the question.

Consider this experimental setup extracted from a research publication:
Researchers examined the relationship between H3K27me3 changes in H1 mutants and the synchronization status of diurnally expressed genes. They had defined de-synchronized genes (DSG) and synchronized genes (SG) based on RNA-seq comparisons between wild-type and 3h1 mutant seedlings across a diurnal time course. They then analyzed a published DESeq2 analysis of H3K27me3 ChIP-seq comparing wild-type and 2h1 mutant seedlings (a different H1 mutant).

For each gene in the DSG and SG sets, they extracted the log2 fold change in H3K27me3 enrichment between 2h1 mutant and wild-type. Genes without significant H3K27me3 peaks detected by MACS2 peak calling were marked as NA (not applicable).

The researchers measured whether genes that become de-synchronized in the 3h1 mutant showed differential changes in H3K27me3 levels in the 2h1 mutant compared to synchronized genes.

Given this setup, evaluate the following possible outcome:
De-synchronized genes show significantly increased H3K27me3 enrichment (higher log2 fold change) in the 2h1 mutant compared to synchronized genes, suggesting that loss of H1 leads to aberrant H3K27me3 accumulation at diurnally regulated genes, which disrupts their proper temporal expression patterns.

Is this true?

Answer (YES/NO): NO